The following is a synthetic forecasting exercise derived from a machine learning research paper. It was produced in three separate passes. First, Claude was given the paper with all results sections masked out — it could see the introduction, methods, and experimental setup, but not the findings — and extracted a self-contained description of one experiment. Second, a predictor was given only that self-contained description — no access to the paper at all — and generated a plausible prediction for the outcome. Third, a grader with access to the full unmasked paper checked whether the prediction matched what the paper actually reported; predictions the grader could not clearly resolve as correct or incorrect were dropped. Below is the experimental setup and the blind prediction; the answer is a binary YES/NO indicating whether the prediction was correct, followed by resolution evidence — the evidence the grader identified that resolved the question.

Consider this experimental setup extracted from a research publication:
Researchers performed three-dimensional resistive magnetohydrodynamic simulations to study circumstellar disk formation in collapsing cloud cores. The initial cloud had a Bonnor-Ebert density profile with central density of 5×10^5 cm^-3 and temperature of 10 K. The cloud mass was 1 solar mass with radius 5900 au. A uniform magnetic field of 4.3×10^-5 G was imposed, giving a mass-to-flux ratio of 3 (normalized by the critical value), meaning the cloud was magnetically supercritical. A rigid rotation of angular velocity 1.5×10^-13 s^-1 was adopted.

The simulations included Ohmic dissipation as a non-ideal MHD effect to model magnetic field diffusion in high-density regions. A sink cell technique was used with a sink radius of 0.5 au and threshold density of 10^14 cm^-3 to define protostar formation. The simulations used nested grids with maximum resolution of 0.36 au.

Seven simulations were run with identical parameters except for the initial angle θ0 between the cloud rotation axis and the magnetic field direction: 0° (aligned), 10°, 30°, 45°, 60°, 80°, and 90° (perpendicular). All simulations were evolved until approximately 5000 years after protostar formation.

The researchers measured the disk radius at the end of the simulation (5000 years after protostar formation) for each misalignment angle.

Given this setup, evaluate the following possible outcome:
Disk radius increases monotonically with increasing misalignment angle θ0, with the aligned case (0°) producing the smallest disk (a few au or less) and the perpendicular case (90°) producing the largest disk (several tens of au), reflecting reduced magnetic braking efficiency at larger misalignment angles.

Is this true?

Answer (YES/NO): NO